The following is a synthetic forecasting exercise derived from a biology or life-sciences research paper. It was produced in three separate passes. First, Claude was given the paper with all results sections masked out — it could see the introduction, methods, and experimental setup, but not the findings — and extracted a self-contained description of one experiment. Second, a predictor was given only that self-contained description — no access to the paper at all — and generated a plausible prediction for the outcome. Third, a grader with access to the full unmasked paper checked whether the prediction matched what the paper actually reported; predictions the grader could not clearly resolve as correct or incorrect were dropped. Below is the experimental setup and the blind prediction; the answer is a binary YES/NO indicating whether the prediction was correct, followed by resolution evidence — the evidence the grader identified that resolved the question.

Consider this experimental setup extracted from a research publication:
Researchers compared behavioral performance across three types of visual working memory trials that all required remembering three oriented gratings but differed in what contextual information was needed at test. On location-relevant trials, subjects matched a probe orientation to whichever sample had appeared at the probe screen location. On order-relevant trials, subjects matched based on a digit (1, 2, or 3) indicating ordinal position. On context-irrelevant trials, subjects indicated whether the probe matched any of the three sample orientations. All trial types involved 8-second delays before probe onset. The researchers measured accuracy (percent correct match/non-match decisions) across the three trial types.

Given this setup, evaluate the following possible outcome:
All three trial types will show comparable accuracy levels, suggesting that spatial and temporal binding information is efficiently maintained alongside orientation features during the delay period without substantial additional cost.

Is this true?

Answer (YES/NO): NO